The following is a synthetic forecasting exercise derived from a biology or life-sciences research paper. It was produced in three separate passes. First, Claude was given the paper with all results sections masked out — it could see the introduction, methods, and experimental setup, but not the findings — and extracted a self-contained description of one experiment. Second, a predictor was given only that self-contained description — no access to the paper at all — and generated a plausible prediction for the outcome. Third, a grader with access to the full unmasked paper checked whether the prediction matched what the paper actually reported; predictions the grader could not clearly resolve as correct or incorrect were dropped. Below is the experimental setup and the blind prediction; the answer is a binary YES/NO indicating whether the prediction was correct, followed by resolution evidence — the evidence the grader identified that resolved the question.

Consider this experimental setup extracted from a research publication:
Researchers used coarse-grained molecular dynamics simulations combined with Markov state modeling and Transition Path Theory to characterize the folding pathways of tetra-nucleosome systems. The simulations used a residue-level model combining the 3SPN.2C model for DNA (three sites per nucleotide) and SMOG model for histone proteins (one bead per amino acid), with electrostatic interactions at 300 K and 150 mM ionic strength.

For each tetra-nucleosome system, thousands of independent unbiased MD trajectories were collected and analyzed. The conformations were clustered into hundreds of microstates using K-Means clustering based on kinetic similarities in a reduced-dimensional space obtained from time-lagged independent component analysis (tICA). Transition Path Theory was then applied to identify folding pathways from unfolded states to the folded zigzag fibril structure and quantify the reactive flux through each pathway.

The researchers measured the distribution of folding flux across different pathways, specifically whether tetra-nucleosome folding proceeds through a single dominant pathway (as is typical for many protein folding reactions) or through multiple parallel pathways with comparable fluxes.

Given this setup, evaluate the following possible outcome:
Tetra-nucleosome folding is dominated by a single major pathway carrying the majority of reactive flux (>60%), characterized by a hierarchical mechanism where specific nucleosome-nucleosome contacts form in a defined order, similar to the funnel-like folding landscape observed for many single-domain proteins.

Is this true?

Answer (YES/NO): NO